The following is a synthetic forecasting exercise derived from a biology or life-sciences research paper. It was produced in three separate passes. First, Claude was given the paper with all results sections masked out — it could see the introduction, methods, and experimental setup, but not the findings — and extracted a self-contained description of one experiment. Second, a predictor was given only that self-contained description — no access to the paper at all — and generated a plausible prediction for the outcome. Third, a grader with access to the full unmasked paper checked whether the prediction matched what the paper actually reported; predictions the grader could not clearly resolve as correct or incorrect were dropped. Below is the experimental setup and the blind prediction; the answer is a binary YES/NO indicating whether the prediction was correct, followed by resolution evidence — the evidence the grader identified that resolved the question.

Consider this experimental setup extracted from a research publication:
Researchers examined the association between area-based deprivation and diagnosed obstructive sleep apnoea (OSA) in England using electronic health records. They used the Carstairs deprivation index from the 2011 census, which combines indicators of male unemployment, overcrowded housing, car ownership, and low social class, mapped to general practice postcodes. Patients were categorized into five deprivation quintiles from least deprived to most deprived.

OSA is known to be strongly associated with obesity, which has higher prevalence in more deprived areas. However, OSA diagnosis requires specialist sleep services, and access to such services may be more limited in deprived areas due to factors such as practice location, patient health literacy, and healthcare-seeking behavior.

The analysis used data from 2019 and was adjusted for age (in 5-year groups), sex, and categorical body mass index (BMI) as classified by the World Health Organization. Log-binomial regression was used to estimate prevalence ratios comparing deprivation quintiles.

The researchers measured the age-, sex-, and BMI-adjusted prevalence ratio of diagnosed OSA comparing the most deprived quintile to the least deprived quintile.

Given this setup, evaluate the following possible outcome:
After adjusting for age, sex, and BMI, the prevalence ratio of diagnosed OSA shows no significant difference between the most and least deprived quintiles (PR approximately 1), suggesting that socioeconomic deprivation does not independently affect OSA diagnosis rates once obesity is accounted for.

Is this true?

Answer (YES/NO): YES